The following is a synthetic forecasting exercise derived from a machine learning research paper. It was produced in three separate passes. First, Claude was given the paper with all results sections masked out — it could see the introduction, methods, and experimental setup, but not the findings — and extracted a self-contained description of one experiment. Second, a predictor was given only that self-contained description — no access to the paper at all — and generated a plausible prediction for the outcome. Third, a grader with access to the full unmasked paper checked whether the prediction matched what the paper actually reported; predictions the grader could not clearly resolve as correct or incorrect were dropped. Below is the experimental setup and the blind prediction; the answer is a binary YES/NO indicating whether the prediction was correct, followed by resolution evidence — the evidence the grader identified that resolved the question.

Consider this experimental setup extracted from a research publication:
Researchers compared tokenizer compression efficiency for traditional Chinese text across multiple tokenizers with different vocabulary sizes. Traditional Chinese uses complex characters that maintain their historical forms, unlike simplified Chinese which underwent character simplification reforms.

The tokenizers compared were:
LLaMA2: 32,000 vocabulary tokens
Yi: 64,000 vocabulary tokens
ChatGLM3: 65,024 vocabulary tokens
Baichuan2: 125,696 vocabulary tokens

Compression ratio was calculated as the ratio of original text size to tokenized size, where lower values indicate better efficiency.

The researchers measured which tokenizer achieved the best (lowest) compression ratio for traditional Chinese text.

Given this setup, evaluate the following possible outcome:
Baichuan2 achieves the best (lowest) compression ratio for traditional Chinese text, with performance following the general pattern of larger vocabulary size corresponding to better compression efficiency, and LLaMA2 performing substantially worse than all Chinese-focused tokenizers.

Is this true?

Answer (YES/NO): NO